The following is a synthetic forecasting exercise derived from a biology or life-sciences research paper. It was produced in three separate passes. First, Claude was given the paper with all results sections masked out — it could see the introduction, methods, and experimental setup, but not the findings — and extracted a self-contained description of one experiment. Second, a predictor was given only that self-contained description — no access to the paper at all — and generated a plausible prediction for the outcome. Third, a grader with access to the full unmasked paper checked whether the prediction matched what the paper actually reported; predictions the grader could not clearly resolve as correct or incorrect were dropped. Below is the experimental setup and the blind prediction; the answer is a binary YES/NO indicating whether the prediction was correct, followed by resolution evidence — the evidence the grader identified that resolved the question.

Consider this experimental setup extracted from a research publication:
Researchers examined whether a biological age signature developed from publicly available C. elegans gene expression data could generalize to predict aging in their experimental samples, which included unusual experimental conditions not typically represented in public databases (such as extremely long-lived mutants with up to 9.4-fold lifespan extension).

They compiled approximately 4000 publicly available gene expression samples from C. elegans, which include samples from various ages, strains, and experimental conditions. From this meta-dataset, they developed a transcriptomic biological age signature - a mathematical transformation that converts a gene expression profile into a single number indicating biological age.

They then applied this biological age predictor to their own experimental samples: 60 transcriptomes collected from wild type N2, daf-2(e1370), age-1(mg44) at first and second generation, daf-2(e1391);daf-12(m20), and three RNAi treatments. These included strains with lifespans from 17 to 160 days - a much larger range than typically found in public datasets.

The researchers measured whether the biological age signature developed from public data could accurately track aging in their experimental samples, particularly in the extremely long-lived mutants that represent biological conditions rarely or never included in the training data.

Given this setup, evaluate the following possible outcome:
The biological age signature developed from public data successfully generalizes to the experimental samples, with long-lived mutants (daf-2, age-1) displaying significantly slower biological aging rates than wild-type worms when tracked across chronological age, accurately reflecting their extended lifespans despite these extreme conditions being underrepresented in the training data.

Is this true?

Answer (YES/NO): YES